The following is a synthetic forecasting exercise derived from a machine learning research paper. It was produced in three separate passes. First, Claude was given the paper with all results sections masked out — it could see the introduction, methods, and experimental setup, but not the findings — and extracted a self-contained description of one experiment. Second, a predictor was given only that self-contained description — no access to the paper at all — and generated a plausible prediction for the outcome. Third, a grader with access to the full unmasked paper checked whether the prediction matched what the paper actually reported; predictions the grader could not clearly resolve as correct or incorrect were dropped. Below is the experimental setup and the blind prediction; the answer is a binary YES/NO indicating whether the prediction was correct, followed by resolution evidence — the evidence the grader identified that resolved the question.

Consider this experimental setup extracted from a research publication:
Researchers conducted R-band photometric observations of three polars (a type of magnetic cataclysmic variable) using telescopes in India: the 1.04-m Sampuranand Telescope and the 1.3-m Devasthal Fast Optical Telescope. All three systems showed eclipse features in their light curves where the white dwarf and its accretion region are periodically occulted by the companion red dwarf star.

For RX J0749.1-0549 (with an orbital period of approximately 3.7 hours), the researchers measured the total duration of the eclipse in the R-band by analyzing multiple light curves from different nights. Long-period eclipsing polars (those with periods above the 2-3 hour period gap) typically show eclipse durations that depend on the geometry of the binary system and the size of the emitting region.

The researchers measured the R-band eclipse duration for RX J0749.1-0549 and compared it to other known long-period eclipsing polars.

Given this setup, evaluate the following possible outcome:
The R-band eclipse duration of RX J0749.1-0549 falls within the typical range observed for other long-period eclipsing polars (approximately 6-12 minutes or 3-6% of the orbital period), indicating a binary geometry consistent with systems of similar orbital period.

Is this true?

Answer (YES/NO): NO